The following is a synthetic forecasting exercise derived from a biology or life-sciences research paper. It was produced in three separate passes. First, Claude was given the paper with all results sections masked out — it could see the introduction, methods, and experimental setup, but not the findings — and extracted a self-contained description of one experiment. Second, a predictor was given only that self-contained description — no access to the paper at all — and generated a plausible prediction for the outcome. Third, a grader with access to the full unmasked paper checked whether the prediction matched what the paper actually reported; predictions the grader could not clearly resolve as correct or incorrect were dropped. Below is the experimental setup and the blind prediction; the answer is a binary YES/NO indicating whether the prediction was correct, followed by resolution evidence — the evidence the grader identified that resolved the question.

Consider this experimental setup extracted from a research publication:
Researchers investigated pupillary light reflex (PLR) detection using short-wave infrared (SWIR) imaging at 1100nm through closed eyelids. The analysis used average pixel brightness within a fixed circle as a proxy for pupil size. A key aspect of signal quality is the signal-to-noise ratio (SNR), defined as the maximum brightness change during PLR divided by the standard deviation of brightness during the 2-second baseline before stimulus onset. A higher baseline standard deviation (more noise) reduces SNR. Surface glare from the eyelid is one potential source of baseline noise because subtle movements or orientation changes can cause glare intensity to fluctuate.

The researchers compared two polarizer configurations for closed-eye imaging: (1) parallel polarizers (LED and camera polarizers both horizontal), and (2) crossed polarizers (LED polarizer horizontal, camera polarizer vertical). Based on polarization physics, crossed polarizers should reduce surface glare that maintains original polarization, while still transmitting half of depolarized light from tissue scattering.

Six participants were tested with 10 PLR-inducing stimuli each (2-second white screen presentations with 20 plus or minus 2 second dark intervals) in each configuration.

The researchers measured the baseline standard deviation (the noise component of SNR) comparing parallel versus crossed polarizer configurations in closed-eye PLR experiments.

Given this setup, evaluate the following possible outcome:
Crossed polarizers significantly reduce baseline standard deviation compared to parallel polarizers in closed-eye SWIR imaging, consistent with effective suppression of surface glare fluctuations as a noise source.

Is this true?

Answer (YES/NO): NO